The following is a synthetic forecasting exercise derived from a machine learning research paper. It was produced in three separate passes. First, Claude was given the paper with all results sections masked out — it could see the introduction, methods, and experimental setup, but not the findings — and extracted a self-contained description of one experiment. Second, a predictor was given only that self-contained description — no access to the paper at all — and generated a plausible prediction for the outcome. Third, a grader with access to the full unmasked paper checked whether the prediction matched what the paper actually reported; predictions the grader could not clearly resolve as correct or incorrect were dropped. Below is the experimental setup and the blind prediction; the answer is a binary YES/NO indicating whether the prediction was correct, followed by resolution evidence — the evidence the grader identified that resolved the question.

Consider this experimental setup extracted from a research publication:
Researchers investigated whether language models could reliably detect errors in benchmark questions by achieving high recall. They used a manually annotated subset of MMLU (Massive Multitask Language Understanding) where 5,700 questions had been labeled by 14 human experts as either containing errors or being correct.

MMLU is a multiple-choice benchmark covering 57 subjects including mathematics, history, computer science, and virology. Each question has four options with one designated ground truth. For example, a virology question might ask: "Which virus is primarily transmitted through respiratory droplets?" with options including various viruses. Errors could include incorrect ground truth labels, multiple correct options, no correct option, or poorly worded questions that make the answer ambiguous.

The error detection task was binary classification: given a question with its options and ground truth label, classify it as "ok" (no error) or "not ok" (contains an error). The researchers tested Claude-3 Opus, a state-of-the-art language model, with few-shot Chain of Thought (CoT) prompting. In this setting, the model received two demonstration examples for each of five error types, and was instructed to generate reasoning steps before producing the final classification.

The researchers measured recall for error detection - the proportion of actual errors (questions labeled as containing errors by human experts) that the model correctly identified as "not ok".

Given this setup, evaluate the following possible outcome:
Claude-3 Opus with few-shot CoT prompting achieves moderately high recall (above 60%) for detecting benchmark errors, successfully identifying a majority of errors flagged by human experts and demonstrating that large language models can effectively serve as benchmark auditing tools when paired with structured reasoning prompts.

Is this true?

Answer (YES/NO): NO